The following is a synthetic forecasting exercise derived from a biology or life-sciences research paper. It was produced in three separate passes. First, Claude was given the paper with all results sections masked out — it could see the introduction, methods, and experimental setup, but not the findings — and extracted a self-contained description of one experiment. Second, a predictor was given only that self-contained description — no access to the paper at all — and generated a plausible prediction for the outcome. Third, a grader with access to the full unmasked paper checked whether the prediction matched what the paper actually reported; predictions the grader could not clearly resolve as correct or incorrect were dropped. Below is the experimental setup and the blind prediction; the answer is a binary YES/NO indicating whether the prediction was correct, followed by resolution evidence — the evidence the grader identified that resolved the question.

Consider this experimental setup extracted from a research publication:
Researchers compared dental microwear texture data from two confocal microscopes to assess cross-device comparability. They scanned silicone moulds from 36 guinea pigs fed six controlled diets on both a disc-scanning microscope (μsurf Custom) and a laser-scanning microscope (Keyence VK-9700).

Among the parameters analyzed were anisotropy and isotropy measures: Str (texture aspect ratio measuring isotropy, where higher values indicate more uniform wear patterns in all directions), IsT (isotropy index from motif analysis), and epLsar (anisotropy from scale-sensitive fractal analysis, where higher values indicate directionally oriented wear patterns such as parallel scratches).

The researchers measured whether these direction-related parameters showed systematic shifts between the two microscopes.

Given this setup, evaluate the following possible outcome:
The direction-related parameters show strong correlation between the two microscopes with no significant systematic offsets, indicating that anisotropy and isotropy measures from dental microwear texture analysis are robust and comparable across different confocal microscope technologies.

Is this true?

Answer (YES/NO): NO